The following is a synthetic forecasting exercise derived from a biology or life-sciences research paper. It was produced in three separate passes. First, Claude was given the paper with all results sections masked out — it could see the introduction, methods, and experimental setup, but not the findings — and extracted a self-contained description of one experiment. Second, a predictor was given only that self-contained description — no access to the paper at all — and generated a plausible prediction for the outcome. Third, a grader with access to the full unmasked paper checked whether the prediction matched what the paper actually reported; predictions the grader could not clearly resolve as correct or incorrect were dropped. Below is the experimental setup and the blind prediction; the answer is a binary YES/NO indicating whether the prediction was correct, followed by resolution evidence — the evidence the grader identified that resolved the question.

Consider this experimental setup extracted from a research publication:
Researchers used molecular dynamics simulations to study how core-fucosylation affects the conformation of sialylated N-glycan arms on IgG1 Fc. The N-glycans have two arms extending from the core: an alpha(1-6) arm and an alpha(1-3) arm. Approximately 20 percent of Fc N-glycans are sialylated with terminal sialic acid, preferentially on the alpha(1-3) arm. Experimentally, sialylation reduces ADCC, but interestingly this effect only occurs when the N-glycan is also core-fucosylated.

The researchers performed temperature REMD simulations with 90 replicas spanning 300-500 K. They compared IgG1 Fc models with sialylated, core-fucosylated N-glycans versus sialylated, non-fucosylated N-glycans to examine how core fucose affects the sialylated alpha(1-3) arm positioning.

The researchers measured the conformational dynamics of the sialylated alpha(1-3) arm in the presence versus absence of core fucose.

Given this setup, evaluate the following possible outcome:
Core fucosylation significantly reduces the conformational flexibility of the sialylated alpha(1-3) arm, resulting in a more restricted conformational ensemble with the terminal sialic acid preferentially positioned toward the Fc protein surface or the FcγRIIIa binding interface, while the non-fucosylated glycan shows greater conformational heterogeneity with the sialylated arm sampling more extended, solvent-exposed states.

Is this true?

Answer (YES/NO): NO